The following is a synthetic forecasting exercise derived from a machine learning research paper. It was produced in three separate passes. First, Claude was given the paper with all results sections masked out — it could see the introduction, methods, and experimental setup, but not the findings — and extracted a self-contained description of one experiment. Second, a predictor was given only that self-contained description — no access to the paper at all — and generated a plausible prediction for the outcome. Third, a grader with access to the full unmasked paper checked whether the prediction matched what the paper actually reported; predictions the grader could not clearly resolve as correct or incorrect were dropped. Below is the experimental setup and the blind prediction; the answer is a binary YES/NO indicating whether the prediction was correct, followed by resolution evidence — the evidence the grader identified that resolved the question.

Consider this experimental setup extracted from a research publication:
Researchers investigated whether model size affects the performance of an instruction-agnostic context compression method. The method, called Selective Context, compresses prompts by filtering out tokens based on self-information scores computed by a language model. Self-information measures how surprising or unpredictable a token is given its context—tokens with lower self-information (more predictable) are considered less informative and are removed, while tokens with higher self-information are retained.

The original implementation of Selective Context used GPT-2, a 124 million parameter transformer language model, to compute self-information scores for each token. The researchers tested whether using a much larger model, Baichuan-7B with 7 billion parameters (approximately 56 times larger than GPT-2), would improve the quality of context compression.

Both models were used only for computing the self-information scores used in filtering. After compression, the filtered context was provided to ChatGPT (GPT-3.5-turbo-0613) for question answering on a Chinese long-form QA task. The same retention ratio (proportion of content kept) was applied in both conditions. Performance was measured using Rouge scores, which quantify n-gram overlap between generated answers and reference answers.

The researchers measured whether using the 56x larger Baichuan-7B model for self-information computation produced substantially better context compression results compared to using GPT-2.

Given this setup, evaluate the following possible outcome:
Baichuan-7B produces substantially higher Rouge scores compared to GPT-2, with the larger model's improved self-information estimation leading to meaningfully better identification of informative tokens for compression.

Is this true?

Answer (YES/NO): NO